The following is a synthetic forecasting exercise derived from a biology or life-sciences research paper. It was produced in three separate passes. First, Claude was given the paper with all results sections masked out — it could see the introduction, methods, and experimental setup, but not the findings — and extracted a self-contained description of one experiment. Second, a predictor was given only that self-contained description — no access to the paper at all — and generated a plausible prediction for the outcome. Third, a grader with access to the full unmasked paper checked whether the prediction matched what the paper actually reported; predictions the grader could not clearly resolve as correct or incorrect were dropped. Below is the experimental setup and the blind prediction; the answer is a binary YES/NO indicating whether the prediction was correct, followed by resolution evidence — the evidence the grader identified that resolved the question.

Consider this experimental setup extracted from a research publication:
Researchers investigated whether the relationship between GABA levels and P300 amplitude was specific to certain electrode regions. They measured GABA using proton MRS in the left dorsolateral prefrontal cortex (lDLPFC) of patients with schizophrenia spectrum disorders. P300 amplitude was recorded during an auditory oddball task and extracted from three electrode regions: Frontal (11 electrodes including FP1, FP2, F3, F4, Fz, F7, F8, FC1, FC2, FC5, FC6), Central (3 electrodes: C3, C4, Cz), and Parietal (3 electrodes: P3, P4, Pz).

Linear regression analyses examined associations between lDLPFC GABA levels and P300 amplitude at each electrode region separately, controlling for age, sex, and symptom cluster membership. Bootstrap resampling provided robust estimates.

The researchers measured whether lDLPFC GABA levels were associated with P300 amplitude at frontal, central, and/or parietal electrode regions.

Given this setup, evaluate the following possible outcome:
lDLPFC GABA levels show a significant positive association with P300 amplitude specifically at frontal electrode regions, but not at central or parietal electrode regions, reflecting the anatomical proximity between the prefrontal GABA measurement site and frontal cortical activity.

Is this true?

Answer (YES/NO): NO